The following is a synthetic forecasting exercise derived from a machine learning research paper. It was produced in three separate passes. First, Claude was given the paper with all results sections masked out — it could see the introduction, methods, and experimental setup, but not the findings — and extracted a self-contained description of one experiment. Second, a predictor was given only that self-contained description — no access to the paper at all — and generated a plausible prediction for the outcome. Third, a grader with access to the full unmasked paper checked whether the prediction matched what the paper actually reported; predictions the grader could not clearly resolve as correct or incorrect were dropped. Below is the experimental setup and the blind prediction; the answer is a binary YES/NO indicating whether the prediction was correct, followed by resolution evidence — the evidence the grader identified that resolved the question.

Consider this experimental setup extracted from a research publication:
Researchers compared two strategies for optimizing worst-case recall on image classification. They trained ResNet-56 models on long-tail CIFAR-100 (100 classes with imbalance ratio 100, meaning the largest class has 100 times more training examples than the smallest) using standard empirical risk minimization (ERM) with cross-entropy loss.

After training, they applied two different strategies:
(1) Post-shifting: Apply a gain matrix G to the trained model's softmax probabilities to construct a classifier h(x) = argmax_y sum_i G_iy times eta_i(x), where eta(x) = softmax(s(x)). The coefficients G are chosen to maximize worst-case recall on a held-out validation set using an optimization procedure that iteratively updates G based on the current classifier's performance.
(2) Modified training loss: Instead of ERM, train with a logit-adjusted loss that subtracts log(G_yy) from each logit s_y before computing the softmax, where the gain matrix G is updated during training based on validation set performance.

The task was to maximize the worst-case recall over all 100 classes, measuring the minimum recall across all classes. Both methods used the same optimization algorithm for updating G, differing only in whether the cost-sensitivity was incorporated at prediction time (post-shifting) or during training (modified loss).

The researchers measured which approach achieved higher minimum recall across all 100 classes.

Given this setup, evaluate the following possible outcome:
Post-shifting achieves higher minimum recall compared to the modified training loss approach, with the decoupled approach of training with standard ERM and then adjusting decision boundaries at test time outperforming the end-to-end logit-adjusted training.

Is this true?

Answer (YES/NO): NO